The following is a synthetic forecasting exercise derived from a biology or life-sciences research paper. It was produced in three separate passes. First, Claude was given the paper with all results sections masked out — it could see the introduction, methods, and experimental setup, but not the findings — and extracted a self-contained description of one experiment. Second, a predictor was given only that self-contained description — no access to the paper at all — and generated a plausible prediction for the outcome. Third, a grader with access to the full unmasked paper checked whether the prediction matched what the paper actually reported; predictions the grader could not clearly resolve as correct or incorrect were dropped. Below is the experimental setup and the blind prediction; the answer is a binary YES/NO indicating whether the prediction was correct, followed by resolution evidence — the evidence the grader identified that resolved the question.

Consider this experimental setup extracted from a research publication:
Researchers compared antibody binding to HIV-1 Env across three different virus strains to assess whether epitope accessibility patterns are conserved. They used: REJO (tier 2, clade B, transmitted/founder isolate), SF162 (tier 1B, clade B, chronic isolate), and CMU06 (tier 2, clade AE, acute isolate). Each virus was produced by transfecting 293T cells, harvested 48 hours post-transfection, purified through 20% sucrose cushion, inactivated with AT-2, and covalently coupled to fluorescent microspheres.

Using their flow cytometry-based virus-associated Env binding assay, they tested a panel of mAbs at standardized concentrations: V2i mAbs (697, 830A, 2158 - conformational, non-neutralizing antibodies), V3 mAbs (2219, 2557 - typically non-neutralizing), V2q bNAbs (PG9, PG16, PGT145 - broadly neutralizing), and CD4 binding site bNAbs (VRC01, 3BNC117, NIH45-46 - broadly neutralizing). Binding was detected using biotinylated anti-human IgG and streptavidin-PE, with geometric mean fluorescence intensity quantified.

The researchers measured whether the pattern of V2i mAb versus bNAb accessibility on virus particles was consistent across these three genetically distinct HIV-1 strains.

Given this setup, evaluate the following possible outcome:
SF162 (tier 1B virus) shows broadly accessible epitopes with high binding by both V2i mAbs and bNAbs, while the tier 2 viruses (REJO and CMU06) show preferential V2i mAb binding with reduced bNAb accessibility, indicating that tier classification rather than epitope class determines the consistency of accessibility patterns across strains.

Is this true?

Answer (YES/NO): NO